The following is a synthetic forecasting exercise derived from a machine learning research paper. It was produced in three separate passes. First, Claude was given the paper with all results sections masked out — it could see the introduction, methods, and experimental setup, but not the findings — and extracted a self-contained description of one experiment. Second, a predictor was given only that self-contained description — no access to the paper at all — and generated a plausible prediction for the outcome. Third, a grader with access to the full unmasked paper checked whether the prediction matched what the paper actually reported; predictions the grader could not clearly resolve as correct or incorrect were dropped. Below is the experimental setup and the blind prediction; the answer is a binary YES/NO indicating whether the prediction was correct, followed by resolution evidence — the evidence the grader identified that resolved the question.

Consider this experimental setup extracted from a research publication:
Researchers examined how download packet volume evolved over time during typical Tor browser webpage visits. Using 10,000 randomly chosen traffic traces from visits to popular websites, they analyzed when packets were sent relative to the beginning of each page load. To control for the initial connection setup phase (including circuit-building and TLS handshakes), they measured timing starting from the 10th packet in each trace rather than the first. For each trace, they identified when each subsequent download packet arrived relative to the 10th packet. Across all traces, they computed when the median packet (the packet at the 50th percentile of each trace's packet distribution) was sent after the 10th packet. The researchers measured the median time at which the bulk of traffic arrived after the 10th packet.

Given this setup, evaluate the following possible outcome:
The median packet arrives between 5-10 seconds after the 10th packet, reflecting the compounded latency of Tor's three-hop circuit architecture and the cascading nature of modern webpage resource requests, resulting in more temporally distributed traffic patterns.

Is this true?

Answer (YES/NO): YES